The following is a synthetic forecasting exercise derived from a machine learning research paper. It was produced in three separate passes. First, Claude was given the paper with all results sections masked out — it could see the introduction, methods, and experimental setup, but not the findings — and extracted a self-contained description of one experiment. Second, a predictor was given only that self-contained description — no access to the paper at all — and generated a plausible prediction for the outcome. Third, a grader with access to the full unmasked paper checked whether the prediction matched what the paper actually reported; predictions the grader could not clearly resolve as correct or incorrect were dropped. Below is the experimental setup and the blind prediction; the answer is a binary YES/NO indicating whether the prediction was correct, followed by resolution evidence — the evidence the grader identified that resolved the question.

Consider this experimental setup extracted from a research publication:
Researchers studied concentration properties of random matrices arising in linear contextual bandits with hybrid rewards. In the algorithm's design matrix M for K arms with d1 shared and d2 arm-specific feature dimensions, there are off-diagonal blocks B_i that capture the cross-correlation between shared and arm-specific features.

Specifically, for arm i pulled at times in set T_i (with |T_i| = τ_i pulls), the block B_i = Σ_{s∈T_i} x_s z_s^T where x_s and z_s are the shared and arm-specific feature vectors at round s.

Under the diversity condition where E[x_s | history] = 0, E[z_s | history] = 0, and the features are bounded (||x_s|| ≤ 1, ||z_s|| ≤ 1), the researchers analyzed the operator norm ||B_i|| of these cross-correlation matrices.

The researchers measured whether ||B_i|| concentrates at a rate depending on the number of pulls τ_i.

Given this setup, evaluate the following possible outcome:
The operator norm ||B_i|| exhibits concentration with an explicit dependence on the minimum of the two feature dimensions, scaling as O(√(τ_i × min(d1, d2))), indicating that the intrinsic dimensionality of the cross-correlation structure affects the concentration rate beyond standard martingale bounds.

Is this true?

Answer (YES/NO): NO